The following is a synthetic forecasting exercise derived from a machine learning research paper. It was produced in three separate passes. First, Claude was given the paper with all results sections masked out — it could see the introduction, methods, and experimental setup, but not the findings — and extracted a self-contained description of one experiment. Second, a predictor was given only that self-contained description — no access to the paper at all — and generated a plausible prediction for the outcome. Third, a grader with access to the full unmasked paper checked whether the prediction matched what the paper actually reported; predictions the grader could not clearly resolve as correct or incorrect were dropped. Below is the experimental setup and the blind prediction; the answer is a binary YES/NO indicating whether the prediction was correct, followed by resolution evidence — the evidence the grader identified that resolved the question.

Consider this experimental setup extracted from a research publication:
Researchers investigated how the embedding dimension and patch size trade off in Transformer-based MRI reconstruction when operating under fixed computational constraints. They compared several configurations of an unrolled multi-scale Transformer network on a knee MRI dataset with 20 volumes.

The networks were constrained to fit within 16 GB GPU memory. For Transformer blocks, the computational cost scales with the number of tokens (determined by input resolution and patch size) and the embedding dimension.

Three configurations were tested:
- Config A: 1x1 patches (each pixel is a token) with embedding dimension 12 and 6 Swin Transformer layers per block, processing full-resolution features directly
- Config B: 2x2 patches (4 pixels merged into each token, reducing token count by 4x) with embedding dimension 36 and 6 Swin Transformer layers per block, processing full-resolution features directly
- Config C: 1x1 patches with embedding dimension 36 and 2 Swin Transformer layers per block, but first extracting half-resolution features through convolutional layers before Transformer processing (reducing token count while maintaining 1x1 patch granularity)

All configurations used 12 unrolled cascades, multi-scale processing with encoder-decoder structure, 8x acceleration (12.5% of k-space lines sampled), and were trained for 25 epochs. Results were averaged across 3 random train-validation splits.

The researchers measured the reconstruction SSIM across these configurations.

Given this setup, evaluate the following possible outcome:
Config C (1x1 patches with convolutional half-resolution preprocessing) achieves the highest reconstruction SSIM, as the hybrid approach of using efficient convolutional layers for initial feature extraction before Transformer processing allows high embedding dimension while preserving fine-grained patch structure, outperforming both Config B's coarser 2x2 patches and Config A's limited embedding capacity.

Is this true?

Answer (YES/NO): YES